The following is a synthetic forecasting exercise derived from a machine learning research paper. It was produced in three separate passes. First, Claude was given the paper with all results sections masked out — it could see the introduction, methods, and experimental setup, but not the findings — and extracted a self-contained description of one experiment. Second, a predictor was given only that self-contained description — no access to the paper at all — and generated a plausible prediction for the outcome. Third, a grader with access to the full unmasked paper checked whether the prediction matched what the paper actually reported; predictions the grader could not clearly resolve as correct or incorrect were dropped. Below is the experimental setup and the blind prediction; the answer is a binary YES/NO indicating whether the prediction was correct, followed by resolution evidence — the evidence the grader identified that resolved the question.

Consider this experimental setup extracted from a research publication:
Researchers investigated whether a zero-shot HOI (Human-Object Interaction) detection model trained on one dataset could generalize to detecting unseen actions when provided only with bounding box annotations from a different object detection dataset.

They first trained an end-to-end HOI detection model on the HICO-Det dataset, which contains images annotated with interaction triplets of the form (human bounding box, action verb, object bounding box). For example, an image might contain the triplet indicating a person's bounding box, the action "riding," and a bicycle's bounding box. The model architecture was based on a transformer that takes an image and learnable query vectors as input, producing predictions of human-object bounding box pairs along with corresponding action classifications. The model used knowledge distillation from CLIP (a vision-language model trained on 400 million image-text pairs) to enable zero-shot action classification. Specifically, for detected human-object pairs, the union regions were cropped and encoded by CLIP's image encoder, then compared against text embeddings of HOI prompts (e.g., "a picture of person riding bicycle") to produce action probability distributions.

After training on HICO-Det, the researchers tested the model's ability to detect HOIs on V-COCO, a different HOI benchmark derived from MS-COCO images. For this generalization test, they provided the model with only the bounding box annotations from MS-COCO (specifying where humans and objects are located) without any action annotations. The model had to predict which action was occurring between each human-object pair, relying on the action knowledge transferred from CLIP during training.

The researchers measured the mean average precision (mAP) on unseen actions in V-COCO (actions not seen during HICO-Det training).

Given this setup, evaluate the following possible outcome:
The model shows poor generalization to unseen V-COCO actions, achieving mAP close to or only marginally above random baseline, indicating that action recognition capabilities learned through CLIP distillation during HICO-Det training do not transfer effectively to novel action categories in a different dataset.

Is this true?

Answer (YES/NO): NO